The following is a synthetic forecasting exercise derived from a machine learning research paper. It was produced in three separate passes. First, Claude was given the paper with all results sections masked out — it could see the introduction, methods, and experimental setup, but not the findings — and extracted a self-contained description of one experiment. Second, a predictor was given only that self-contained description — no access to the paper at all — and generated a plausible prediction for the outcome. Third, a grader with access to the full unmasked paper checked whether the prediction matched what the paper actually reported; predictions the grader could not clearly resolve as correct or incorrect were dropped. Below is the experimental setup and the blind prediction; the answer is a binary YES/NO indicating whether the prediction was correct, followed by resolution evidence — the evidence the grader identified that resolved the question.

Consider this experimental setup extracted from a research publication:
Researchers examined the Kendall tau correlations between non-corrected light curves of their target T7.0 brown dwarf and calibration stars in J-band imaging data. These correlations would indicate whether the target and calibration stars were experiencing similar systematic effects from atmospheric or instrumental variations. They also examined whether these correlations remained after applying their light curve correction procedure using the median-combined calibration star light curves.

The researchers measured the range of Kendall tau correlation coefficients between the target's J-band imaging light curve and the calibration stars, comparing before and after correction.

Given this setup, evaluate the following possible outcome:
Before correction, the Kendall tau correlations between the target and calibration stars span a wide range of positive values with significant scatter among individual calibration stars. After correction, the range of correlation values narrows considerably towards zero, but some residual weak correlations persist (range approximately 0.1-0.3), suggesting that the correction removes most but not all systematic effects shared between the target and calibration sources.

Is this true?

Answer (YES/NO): NO